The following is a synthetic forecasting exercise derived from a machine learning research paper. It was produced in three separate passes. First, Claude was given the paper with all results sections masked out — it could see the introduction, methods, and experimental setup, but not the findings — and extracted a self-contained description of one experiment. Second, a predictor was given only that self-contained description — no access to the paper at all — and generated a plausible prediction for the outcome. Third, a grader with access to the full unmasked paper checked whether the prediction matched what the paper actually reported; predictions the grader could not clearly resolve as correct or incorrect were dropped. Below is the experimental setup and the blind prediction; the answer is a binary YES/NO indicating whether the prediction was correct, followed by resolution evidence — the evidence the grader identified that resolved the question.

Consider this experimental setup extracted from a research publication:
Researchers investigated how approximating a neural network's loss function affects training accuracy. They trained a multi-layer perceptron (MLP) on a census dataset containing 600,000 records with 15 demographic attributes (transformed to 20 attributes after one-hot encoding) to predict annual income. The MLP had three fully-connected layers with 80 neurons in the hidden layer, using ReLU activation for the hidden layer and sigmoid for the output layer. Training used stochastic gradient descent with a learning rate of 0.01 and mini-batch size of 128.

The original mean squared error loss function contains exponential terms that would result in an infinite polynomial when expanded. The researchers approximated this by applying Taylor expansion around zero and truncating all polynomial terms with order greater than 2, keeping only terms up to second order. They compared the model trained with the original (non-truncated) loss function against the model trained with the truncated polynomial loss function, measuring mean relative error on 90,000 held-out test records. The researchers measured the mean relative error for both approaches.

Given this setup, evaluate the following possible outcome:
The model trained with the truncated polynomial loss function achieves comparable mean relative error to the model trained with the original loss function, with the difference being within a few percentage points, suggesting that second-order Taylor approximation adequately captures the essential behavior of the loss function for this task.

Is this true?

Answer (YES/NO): YES